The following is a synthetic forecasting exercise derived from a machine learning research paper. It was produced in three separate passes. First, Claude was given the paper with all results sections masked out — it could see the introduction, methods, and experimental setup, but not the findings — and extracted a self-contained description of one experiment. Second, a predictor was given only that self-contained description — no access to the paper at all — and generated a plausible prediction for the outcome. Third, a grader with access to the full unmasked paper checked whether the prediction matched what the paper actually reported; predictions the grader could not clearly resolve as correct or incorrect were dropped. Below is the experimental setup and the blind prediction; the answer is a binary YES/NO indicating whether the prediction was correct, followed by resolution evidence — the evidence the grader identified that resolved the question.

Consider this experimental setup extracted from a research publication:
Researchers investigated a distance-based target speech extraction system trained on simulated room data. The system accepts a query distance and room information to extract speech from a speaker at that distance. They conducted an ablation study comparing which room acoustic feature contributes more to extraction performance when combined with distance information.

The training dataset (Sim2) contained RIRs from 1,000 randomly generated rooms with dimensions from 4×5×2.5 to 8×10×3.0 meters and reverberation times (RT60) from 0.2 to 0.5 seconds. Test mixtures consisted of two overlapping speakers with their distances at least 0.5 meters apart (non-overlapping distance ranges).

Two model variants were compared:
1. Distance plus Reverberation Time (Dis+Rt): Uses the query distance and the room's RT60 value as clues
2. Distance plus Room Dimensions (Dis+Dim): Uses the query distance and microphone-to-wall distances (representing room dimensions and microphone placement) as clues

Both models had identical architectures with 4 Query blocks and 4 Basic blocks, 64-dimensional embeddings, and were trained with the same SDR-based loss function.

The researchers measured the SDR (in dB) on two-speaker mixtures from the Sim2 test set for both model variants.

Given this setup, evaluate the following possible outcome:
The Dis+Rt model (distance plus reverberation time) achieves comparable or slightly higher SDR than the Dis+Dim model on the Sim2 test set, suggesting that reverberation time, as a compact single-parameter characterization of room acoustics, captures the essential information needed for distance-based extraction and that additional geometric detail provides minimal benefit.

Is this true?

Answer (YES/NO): YES